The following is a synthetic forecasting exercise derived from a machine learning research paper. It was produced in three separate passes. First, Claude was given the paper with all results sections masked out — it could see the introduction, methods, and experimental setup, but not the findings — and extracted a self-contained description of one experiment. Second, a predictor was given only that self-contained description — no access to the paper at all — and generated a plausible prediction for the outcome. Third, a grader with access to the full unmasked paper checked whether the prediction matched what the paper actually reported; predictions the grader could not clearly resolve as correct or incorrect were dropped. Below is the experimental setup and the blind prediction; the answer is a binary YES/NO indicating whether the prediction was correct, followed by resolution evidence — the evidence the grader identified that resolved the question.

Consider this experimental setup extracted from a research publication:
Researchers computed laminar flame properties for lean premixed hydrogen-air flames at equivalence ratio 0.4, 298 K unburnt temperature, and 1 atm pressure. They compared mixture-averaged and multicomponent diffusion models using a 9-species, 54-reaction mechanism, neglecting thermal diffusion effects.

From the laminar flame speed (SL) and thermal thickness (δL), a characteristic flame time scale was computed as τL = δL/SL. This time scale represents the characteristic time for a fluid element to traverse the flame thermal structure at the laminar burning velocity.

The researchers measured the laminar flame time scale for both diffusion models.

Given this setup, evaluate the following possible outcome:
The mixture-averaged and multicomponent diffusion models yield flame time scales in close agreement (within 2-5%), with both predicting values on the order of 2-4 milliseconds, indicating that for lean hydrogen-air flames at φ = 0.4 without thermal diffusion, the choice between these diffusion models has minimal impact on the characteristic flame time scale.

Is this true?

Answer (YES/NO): YES